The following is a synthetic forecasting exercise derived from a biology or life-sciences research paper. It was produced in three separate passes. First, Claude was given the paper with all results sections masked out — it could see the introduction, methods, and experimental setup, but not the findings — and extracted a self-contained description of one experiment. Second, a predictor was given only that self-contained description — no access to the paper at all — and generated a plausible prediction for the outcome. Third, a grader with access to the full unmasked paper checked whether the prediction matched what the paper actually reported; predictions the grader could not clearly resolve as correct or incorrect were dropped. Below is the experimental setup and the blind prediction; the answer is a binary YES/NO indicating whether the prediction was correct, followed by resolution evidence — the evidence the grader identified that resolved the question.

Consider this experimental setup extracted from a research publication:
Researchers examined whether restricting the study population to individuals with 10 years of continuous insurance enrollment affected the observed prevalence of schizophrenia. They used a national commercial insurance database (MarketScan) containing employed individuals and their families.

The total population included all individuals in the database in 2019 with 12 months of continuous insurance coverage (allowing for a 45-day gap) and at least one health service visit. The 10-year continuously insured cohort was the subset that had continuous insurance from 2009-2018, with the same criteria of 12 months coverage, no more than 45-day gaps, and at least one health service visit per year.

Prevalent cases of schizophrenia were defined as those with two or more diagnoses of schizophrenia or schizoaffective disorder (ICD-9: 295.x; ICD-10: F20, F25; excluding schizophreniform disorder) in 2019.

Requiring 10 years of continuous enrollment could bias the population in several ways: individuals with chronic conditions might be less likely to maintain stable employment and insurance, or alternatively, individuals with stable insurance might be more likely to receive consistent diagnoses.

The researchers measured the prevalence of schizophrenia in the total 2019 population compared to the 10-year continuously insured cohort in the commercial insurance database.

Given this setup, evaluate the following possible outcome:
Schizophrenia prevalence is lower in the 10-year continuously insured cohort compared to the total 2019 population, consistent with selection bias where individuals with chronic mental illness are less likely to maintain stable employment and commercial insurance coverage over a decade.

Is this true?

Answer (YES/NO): NO